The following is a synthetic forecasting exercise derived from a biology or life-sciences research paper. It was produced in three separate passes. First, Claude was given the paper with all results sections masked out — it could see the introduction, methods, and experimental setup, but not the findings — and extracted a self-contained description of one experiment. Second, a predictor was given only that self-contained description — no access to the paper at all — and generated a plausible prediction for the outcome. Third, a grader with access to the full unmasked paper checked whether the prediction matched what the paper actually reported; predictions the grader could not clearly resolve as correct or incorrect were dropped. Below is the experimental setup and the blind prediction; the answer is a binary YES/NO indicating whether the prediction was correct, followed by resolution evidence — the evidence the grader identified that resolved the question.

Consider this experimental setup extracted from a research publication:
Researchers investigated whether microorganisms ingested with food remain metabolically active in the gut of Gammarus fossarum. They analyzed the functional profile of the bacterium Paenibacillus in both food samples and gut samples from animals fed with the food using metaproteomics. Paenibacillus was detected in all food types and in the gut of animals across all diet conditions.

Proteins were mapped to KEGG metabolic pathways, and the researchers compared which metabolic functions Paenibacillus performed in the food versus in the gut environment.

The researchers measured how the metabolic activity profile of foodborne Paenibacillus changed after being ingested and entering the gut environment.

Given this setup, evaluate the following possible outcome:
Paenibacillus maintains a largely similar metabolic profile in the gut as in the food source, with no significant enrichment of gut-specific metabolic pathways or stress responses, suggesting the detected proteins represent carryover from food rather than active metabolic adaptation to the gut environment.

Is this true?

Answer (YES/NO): NO